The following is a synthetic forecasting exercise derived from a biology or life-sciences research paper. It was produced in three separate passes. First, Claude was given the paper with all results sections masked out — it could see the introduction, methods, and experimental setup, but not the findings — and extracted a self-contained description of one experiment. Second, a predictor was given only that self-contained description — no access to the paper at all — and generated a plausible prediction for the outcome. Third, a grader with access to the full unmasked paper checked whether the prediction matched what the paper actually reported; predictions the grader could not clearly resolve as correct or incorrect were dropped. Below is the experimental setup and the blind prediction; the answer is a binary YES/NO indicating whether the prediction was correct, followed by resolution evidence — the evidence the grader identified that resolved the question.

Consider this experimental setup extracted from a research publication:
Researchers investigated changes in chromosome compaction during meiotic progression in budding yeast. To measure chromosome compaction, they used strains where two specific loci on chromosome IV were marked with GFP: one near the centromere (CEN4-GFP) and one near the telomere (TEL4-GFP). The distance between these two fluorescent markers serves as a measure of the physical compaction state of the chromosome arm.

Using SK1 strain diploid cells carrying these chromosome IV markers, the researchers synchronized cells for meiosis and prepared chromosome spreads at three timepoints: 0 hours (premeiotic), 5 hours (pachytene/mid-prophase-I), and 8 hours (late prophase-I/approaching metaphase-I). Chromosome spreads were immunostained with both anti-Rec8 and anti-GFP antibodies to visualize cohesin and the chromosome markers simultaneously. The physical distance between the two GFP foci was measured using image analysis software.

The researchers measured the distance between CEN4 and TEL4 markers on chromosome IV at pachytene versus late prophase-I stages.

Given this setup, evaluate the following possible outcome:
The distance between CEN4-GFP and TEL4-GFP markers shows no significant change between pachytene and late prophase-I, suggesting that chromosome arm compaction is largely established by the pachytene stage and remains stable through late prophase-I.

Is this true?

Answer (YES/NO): NO